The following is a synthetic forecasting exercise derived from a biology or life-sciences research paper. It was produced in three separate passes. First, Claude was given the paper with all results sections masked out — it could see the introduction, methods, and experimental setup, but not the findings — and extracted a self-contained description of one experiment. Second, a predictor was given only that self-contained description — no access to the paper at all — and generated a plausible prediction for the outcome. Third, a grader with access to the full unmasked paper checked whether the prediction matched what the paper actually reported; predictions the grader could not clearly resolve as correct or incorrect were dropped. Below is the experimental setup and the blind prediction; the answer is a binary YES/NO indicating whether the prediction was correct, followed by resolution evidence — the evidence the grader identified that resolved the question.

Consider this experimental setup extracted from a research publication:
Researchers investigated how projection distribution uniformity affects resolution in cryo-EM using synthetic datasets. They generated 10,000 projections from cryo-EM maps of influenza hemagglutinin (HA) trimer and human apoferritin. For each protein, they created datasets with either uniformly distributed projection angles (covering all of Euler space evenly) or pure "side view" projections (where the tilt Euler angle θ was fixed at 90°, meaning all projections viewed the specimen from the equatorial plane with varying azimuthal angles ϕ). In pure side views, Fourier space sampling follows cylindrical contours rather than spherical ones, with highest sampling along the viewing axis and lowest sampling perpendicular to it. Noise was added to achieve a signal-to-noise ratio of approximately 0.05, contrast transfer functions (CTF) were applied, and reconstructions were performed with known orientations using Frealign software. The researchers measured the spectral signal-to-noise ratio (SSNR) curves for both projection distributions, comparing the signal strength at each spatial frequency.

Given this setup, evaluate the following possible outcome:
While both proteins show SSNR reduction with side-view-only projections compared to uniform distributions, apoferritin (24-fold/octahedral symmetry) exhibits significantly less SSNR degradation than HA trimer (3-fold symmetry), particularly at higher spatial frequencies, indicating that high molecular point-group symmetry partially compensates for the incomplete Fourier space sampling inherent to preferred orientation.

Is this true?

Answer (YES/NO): NO